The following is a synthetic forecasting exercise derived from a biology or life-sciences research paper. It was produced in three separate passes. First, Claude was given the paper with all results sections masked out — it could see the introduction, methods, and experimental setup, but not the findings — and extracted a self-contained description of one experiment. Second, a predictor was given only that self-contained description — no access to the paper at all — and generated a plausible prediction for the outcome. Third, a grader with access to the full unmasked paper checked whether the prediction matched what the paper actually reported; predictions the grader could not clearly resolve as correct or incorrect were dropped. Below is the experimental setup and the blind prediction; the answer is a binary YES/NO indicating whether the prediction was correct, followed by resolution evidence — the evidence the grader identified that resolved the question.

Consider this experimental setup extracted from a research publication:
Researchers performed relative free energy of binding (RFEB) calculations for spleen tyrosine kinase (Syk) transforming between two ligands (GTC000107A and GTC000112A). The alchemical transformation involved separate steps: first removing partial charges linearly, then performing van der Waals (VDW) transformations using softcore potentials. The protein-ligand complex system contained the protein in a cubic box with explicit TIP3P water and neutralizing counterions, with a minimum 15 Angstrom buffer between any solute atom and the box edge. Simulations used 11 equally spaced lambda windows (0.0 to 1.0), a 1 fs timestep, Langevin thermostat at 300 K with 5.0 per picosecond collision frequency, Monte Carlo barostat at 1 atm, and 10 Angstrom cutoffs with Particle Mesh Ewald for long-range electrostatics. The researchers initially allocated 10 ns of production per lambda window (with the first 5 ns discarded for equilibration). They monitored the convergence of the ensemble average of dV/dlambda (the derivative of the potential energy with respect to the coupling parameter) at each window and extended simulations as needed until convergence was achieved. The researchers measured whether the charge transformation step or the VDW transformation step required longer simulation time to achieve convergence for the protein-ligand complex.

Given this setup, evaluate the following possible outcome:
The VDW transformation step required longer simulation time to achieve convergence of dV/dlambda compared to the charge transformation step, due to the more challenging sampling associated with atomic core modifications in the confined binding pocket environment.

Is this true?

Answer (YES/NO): YES